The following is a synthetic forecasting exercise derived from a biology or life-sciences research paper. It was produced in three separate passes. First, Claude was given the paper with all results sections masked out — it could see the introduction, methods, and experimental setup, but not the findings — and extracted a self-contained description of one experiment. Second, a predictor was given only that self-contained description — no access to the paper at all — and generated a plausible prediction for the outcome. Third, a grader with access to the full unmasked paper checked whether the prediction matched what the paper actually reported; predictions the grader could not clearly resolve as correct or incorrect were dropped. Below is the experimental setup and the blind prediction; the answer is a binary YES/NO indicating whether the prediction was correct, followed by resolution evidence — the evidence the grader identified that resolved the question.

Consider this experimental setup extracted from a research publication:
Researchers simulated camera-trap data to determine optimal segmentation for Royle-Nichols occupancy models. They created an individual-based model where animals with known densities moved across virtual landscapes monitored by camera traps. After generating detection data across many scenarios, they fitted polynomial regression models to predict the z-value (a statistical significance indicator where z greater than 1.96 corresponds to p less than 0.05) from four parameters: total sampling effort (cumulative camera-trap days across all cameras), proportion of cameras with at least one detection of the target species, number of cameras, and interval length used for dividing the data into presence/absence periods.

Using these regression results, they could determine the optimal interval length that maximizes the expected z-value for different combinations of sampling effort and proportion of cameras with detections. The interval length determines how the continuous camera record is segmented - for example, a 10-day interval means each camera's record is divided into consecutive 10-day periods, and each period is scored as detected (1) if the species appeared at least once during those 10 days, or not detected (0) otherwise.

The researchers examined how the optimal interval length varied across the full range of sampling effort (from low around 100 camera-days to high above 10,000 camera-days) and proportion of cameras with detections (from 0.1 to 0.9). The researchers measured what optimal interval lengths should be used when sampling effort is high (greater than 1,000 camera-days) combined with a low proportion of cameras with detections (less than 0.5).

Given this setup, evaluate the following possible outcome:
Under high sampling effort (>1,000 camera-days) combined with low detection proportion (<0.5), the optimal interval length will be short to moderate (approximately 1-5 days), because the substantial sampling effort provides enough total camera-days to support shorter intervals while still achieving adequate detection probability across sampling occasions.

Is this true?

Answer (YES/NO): NO